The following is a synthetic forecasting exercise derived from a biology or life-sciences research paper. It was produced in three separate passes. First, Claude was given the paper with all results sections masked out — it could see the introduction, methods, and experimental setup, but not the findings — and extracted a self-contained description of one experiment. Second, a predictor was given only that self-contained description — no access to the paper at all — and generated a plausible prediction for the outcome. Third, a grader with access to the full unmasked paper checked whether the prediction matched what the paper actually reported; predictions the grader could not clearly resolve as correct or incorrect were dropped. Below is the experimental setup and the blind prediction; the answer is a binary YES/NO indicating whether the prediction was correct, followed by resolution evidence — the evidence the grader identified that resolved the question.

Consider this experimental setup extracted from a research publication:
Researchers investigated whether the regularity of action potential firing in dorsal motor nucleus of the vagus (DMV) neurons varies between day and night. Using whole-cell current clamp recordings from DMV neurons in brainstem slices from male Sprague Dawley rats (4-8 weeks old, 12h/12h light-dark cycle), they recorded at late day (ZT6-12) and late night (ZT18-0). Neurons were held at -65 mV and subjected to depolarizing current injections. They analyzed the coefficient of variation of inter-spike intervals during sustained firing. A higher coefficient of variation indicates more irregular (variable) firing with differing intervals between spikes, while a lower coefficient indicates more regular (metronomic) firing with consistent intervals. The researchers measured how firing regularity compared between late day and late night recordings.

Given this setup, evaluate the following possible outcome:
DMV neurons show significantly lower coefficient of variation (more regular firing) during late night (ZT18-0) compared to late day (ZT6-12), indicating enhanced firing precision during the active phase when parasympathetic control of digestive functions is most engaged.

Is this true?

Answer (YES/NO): YES